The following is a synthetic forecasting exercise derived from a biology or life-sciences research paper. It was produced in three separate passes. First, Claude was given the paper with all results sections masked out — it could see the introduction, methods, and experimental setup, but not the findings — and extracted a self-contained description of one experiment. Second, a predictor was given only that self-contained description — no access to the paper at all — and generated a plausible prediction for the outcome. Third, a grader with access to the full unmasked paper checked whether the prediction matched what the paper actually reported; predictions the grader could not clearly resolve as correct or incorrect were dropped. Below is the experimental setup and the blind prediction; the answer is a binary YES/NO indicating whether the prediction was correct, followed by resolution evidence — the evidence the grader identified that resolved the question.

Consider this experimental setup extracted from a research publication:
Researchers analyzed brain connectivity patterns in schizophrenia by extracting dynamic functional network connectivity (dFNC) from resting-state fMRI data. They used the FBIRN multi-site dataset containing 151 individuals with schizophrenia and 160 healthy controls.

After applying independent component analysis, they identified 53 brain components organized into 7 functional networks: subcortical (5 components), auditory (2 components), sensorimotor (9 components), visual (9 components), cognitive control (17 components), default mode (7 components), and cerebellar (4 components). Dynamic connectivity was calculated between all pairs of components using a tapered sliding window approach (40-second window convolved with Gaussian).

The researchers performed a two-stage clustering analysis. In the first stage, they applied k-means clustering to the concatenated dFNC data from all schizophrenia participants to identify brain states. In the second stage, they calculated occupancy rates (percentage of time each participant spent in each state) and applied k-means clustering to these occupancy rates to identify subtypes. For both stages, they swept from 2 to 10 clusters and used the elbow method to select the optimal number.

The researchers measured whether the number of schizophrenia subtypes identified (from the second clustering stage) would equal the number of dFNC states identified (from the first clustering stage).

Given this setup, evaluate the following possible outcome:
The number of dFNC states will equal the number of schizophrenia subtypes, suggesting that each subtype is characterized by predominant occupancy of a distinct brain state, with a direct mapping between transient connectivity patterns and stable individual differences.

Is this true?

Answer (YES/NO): YES